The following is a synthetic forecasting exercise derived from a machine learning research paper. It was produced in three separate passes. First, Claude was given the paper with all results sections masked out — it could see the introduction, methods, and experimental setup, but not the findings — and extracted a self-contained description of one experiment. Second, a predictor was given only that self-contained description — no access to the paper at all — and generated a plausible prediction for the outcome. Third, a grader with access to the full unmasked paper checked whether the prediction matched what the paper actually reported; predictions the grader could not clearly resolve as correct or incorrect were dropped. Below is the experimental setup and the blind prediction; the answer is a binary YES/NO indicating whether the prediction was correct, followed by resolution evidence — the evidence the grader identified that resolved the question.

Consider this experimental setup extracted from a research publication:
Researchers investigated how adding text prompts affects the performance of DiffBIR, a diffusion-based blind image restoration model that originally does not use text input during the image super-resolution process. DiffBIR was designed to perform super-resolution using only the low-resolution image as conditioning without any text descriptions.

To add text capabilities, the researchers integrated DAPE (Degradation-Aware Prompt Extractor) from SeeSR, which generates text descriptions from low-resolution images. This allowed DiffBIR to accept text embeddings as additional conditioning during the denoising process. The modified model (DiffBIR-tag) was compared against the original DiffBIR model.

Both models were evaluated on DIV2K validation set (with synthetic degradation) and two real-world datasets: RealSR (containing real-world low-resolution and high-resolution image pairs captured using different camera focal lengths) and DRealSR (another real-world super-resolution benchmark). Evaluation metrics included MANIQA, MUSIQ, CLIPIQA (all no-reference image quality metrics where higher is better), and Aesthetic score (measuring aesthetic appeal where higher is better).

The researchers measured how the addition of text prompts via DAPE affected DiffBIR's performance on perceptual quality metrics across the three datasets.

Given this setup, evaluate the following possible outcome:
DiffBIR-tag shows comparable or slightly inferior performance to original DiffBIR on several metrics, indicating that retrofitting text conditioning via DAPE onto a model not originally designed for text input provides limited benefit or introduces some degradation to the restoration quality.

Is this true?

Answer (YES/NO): NO